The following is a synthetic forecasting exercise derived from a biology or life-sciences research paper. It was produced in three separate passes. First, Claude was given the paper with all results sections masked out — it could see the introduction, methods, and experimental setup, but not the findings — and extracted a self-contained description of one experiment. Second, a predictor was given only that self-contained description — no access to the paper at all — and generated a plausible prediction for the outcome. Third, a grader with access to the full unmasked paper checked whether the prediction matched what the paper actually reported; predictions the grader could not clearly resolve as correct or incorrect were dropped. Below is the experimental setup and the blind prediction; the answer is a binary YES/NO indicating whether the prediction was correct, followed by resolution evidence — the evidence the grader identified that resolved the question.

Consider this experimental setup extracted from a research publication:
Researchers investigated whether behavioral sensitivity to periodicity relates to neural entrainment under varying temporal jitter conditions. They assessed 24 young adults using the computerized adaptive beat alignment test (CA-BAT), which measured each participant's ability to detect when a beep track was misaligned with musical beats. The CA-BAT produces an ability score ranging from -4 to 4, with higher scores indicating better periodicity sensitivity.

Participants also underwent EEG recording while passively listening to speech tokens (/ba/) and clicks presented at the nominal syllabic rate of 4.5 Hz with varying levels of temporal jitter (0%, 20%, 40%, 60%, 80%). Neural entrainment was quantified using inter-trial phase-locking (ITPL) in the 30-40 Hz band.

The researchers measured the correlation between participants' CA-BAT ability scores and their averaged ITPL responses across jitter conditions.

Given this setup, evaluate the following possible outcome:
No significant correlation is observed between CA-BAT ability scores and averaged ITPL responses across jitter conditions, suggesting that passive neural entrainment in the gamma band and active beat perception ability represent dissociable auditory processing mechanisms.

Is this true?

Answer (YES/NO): YES